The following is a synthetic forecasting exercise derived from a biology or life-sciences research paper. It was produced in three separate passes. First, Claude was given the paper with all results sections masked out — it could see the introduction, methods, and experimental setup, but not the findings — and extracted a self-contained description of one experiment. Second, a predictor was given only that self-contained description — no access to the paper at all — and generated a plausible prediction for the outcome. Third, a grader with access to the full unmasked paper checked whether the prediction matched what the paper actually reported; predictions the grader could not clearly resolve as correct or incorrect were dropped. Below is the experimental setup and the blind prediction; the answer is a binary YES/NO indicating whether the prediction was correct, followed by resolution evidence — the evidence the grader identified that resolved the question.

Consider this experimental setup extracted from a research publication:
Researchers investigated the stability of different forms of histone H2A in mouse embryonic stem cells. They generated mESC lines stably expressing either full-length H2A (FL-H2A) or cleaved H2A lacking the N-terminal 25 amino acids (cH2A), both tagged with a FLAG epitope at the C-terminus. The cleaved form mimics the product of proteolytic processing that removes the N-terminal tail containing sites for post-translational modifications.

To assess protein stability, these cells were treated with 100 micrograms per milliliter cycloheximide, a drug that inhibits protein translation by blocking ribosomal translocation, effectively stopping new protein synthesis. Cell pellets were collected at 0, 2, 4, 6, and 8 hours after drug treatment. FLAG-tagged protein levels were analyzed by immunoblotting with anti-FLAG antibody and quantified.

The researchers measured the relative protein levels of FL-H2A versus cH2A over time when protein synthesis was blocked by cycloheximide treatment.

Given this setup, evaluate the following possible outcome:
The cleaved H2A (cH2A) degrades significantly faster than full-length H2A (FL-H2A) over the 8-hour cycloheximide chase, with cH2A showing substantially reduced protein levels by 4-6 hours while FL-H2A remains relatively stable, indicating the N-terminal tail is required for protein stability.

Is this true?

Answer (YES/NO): YES